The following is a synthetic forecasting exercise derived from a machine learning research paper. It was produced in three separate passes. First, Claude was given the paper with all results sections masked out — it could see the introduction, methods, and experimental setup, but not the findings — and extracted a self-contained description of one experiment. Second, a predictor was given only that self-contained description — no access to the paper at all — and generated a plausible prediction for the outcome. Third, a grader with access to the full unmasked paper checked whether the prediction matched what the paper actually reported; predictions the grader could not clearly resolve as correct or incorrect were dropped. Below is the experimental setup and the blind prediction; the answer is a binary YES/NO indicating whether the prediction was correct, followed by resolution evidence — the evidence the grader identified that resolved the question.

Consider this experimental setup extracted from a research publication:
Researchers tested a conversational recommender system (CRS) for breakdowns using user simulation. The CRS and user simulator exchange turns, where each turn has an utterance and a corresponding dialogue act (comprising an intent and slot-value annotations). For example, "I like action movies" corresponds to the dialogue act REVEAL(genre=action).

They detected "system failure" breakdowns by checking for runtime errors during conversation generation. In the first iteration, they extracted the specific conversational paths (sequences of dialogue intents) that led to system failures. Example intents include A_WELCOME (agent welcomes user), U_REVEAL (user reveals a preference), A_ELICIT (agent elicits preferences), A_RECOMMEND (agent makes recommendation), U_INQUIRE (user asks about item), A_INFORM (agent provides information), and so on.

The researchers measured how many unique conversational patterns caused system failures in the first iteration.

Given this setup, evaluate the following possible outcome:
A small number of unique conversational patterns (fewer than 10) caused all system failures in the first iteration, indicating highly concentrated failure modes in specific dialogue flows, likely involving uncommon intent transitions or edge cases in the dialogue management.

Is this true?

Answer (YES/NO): YES